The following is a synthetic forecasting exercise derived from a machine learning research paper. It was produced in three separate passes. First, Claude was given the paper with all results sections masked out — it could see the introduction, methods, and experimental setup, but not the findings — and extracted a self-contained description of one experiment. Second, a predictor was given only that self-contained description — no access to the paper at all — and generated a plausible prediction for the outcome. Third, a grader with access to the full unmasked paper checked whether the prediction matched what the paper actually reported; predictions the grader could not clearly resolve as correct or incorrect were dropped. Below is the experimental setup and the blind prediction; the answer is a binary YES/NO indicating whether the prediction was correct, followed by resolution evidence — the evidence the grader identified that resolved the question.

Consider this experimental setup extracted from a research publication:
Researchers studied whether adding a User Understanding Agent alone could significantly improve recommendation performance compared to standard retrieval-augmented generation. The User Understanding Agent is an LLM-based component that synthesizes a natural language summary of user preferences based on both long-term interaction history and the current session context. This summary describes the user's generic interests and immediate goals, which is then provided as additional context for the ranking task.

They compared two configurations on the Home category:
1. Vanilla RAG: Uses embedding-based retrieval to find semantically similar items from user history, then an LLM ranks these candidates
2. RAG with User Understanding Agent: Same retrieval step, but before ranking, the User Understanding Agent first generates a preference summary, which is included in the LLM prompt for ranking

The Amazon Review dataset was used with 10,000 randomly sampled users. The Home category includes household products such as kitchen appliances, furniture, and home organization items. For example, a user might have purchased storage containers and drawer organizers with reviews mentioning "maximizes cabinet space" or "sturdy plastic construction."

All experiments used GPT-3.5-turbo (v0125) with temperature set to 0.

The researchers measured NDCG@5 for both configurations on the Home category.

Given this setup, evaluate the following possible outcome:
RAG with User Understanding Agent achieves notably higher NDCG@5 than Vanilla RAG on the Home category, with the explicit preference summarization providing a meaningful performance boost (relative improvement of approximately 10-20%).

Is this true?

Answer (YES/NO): NO